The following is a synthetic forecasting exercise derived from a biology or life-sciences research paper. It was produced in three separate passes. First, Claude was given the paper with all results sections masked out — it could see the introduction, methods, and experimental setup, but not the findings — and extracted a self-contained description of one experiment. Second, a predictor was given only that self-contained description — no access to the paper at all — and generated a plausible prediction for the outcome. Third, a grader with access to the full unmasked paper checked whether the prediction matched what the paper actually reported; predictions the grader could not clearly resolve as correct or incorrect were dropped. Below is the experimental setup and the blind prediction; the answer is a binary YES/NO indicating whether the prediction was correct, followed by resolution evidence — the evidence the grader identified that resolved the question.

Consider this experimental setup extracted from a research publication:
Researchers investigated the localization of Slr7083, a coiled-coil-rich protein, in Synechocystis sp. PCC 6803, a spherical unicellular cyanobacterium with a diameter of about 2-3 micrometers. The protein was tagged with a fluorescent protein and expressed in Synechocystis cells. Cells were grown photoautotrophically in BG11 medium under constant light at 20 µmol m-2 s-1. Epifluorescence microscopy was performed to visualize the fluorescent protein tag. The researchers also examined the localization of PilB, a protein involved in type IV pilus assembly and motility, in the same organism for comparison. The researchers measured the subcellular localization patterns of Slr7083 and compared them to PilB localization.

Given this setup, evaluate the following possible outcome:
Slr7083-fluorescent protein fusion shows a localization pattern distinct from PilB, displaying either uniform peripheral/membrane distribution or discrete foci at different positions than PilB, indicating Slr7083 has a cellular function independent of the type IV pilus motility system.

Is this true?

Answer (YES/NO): NO